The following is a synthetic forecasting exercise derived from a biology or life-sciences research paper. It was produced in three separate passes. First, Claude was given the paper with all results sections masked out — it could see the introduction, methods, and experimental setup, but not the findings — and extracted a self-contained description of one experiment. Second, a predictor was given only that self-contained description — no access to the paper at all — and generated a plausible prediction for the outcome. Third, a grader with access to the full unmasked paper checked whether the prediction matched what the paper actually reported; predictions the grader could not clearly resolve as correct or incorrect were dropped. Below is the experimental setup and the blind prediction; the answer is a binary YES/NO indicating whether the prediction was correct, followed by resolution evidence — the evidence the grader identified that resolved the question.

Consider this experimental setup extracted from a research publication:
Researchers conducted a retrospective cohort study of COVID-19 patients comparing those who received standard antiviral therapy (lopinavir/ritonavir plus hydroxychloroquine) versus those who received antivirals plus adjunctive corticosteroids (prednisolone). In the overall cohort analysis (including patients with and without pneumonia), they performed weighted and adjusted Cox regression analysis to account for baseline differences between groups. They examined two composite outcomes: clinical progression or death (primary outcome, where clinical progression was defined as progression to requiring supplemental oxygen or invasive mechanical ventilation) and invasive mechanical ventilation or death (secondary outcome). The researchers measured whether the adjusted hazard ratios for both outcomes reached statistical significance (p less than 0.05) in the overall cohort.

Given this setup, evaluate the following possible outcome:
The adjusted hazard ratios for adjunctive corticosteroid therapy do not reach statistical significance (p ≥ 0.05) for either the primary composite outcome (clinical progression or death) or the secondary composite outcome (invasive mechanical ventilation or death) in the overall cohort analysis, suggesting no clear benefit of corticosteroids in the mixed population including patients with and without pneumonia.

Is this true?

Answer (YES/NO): NO